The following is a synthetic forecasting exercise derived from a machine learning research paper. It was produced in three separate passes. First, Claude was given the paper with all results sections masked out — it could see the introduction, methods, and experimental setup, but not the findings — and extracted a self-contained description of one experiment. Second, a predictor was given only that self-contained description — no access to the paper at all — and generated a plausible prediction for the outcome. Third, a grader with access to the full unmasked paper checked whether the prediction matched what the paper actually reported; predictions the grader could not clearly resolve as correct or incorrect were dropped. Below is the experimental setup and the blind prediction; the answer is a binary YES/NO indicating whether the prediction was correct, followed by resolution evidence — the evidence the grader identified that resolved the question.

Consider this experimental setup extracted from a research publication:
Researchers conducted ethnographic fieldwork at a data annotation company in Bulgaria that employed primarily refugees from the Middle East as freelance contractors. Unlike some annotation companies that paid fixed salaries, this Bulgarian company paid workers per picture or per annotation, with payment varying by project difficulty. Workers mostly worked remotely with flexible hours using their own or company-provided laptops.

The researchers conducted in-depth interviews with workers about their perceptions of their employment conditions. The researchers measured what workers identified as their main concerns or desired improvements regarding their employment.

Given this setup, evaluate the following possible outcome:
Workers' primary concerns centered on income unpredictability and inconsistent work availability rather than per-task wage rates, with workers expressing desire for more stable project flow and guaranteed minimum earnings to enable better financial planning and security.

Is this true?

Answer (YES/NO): YES